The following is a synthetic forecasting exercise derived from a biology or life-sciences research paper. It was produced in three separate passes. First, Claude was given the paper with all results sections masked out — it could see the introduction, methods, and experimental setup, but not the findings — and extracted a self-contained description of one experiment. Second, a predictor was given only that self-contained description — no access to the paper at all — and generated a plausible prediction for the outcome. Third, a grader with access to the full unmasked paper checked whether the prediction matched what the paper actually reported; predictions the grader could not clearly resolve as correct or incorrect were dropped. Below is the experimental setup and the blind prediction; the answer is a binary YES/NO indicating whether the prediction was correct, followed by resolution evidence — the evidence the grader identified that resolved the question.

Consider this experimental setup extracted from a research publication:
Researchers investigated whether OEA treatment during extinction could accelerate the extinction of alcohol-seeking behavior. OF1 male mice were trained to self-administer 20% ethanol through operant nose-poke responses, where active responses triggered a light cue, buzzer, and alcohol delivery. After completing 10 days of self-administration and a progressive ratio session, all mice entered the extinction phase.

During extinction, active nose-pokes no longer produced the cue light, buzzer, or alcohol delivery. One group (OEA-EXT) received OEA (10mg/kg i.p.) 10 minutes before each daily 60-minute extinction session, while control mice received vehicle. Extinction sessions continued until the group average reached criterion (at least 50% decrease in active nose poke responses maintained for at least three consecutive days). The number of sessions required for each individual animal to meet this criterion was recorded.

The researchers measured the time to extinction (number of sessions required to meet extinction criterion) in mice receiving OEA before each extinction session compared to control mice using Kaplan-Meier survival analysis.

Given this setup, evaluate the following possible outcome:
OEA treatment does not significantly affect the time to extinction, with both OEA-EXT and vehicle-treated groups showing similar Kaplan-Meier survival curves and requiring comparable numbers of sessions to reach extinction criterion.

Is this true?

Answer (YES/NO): NO